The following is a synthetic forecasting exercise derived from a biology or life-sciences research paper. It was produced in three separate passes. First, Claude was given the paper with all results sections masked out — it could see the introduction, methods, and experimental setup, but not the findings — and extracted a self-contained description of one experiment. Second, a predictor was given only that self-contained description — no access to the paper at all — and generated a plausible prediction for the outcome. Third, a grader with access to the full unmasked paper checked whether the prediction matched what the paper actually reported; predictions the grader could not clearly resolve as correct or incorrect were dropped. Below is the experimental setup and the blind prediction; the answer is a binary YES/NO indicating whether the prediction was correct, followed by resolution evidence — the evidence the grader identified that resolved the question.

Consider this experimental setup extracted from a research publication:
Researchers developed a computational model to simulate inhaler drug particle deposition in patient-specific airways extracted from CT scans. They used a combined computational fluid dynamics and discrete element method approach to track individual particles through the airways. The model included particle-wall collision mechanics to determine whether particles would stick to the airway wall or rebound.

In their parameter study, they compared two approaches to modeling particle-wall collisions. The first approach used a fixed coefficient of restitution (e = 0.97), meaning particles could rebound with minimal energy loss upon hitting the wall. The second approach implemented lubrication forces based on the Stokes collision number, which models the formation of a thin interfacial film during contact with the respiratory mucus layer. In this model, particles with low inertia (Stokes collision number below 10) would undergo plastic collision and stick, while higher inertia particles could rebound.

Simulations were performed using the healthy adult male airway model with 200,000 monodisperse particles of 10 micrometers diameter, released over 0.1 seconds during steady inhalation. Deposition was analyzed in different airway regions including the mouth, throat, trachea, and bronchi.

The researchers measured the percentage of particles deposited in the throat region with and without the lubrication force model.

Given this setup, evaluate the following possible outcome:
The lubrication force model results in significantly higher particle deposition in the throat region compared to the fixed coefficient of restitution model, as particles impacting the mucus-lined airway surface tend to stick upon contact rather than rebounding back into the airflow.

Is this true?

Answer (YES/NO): YES